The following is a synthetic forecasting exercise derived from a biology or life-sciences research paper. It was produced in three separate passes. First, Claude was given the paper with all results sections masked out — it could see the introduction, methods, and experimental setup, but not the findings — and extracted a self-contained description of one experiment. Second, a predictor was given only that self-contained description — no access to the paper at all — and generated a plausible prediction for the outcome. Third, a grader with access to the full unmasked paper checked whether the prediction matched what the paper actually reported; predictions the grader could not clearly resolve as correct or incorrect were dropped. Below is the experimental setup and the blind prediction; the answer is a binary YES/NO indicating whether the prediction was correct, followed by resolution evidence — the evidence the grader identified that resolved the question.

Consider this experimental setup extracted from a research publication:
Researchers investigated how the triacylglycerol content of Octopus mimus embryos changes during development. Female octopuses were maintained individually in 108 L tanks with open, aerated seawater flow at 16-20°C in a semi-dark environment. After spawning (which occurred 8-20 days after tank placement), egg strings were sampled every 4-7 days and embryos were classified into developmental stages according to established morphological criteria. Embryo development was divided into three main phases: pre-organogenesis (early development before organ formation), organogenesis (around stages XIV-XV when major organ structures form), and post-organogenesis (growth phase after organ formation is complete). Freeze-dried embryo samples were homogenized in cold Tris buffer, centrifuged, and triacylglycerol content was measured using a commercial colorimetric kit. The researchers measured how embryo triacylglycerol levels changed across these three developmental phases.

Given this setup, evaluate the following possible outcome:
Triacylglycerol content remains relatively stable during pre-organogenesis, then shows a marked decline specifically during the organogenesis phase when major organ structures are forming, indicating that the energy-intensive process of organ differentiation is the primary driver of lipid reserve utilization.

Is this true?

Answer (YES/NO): NO